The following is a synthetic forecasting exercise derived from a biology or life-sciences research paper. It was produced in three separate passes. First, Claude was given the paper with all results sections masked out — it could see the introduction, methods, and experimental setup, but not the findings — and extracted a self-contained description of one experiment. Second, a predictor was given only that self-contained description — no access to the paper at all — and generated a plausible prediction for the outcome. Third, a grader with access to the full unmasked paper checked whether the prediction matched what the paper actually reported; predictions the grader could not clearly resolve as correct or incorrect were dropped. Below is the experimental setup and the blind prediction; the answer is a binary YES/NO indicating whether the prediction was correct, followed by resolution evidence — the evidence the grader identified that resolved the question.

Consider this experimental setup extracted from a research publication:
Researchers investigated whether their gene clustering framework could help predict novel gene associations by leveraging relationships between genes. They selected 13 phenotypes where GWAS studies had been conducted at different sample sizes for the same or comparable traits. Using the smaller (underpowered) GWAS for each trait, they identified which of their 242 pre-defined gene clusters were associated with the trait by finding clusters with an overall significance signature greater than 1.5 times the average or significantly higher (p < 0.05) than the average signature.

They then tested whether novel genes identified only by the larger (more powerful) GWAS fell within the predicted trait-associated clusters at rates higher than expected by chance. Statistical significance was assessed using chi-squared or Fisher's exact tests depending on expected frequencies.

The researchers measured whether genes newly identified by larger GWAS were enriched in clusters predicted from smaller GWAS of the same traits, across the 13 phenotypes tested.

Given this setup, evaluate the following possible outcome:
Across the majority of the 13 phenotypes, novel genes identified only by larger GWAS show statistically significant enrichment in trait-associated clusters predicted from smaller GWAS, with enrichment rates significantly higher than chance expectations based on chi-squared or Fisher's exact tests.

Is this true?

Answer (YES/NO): YES